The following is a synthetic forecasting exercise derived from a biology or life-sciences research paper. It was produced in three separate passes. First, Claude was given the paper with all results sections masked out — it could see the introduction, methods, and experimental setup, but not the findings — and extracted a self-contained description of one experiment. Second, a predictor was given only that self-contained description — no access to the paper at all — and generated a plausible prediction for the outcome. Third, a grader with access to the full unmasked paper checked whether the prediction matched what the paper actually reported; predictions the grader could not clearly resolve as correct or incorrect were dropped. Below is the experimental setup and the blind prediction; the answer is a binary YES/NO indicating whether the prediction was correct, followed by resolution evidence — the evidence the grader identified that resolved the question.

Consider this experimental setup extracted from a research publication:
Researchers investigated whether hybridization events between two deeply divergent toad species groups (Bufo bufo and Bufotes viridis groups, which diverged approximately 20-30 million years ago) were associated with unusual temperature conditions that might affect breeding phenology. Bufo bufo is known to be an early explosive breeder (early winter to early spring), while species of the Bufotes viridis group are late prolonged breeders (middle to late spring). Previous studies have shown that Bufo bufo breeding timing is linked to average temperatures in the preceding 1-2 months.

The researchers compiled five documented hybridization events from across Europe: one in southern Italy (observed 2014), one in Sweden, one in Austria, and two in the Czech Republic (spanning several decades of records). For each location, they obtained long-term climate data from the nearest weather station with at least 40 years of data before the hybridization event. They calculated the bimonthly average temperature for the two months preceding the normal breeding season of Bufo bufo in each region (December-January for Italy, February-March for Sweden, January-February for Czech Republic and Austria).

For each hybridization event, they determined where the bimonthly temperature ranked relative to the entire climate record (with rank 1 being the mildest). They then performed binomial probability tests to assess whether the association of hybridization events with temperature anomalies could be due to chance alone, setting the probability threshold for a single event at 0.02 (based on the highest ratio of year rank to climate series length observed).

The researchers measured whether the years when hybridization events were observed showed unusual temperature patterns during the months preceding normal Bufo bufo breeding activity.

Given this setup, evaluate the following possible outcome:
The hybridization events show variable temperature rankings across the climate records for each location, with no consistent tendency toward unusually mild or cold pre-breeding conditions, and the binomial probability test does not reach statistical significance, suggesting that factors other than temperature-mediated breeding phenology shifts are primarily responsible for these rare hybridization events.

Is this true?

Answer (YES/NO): NO